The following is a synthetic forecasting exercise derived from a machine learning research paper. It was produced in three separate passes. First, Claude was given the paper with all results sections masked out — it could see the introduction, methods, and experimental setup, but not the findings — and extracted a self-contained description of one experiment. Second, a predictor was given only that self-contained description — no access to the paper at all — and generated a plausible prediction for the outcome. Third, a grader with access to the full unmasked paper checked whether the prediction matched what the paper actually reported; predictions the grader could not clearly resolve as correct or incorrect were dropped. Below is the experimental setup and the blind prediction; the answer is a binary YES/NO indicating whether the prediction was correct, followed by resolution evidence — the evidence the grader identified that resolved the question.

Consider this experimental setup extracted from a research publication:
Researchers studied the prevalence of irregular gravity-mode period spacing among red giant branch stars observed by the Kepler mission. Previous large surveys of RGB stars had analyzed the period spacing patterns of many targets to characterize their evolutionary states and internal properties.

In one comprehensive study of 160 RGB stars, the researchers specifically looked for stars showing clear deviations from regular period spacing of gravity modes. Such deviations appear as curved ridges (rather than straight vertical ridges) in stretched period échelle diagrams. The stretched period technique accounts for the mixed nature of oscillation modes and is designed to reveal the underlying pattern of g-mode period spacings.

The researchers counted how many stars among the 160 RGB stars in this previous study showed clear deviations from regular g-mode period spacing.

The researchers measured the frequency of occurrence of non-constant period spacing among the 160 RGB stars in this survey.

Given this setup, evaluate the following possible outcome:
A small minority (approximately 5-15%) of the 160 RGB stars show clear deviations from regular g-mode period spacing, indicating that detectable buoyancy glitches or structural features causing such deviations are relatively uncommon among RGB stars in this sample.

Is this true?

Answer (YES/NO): NO